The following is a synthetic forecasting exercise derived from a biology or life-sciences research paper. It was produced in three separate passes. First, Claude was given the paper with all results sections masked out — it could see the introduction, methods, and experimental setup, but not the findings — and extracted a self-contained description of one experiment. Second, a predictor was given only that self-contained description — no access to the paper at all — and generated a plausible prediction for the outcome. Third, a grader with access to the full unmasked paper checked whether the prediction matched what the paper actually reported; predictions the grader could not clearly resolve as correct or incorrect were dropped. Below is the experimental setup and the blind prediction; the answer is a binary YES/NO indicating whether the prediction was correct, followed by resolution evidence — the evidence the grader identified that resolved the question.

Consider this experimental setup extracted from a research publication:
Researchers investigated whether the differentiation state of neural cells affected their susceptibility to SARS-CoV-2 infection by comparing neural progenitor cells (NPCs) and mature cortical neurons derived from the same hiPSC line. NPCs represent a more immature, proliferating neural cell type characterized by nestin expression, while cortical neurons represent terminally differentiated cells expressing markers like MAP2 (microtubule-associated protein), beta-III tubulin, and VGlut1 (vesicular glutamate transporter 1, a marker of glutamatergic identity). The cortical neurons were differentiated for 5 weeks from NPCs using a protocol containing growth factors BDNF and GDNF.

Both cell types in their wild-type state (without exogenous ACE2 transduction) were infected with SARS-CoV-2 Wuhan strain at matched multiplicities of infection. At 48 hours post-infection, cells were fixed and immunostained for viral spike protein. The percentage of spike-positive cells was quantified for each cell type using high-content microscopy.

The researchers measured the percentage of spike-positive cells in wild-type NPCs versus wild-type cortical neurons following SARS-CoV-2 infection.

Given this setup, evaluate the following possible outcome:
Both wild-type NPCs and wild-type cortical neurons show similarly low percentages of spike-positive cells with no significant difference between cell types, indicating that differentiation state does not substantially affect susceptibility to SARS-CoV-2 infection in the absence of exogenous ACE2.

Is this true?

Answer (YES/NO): YES